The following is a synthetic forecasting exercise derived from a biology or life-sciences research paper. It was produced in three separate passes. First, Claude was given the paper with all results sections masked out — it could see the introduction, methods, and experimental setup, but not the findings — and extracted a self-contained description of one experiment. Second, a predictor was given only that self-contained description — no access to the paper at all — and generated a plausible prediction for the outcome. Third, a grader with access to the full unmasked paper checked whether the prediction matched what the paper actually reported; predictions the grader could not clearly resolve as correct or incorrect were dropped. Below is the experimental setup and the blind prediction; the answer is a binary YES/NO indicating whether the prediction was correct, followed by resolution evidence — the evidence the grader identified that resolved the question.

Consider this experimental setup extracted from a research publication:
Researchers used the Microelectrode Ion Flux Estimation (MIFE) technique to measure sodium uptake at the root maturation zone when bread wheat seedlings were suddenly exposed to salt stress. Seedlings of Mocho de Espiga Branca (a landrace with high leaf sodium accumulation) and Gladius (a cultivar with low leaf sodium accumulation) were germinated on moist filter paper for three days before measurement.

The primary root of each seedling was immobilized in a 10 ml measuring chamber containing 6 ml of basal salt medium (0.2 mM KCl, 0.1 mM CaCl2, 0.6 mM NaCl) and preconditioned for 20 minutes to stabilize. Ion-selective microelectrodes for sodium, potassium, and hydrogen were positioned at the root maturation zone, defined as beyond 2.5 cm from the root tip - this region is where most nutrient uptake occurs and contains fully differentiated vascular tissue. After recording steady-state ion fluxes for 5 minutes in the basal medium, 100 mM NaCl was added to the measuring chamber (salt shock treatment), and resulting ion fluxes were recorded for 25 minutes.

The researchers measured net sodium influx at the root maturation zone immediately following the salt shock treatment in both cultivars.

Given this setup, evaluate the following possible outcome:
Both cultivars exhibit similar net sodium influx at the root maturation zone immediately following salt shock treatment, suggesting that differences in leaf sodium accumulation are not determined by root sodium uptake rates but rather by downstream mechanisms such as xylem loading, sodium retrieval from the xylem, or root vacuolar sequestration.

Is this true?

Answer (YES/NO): YES